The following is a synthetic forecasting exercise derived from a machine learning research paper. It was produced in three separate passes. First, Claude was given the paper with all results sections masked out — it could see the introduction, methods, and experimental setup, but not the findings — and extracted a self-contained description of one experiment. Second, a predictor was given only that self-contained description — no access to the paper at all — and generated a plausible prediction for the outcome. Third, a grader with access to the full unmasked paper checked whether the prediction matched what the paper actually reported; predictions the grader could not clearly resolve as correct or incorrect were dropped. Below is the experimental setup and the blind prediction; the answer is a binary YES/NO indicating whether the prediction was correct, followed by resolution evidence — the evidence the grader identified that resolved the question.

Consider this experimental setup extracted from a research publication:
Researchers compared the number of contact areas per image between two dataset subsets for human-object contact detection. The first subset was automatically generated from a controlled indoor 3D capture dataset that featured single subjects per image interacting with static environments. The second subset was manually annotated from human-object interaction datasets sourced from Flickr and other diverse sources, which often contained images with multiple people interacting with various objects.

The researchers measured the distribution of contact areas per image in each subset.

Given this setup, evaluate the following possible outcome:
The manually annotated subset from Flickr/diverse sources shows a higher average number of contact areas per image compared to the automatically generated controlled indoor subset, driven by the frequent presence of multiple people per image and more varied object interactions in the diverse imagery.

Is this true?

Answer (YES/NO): YES